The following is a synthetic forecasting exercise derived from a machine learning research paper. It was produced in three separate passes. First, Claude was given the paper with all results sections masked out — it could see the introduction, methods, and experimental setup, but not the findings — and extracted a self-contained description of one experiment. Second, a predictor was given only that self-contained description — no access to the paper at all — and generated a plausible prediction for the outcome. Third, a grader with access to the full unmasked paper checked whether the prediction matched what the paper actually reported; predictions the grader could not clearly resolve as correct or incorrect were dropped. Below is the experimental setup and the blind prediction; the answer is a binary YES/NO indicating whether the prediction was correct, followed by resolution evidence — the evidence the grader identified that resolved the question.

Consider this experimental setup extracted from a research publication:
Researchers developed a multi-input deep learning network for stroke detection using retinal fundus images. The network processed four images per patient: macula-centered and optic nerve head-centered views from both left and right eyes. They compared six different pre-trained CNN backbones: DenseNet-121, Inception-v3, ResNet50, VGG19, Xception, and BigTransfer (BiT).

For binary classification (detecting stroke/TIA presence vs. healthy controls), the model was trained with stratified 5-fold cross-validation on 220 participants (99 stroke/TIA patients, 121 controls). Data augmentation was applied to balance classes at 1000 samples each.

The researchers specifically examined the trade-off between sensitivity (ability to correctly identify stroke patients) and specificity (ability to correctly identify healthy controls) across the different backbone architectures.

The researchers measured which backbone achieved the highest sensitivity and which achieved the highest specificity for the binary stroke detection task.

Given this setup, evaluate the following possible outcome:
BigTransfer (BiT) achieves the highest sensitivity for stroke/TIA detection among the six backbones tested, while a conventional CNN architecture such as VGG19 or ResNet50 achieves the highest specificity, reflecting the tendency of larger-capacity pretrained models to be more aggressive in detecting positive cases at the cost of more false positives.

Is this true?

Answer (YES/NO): NO